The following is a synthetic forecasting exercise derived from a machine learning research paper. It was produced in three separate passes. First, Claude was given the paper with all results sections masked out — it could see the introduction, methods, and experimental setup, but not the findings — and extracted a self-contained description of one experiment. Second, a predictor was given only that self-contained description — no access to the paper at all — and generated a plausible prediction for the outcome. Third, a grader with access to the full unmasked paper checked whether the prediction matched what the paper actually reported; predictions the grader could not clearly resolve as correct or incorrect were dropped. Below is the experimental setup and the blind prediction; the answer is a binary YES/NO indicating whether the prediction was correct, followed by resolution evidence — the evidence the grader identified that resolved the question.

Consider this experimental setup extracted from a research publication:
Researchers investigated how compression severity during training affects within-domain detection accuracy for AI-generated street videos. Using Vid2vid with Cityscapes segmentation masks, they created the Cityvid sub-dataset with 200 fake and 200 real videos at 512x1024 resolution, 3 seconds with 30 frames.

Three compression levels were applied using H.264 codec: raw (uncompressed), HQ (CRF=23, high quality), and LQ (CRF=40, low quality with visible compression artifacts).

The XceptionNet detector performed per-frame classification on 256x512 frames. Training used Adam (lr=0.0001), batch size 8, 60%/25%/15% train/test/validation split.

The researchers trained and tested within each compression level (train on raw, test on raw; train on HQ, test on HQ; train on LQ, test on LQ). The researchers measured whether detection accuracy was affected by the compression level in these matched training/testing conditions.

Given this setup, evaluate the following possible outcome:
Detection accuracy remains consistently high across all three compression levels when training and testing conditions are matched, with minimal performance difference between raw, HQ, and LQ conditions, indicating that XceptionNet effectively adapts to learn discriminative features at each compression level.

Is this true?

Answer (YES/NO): YES